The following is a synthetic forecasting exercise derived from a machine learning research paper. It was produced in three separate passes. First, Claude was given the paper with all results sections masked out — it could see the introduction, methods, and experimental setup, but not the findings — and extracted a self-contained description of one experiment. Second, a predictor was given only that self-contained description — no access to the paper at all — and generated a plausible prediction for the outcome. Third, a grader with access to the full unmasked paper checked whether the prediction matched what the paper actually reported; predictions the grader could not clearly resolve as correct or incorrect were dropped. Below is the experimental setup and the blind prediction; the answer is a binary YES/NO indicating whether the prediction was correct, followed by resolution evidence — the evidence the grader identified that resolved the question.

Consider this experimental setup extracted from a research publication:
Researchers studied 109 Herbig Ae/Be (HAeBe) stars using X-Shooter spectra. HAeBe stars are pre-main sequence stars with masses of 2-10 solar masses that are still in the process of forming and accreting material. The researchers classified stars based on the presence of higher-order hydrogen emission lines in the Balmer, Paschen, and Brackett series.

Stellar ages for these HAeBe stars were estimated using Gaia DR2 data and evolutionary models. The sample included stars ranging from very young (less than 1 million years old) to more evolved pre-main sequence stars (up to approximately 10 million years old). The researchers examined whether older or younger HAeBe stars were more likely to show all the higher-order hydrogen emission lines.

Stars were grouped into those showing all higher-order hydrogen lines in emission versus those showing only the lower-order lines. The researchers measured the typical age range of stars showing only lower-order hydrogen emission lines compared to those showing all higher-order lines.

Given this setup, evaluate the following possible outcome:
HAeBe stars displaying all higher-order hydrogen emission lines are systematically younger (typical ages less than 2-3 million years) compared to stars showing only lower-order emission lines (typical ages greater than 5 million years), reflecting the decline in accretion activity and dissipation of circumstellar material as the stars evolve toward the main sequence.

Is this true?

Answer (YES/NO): YES